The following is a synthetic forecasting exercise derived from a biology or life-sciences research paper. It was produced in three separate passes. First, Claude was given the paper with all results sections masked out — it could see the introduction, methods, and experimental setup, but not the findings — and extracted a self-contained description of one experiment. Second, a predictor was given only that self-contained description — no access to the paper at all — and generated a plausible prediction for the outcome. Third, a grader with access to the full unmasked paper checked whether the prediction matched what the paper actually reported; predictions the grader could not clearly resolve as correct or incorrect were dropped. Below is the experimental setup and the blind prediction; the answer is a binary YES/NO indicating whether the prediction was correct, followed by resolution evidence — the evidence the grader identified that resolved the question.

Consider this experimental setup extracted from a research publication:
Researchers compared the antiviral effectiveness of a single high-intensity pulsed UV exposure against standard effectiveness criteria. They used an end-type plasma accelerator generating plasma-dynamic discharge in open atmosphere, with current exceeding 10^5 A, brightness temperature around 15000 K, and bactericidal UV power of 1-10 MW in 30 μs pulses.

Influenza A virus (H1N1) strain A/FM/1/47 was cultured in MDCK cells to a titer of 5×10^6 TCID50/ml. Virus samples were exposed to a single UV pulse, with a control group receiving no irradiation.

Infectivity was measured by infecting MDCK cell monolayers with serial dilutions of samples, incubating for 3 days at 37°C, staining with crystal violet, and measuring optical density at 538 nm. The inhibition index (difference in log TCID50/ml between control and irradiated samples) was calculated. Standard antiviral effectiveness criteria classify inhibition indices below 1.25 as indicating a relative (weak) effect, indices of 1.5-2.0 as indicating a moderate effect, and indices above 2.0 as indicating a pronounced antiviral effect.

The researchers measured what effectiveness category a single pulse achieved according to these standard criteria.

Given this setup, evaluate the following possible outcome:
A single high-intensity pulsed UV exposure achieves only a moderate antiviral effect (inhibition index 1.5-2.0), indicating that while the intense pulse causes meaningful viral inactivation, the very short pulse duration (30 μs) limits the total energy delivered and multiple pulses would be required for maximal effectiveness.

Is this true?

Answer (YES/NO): YES